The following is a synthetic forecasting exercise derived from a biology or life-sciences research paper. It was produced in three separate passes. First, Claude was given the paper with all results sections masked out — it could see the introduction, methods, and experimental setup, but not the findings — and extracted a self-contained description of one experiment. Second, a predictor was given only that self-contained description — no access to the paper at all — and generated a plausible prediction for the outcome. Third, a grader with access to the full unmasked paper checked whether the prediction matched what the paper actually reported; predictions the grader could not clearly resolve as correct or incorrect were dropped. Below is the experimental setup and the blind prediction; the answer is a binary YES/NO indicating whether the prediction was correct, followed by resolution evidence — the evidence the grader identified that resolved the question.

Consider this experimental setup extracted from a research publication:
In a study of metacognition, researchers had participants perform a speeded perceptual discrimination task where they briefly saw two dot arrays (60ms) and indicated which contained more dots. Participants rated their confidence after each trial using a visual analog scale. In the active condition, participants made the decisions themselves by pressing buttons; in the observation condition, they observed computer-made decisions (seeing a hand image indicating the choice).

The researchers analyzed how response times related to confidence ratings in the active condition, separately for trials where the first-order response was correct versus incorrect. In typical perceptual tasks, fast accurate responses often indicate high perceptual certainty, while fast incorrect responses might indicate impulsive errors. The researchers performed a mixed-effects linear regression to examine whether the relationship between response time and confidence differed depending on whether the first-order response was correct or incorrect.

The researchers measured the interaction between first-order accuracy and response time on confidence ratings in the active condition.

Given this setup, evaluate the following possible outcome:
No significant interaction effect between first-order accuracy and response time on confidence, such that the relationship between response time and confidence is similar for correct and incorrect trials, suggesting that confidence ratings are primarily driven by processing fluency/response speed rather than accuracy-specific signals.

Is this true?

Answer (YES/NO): NO